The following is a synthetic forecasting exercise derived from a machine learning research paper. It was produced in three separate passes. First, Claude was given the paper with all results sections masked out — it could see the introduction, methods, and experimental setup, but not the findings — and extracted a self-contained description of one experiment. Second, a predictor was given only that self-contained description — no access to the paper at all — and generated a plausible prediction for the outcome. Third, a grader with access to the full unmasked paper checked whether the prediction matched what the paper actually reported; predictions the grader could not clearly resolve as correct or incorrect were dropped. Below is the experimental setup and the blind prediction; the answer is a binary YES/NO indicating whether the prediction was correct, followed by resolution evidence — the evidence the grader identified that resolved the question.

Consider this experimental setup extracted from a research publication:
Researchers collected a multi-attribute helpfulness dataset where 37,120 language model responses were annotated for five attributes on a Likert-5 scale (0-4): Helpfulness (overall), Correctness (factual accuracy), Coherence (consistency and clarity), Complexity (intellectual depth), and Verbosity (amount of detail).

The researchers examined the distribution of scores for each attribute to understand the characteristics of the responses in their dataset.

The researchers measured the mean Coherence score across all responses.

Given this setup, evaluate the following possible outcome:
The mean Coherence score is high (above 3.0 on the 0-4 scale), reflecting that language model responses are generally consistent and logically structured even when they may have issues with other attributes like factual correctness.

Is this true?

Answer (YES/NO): YES